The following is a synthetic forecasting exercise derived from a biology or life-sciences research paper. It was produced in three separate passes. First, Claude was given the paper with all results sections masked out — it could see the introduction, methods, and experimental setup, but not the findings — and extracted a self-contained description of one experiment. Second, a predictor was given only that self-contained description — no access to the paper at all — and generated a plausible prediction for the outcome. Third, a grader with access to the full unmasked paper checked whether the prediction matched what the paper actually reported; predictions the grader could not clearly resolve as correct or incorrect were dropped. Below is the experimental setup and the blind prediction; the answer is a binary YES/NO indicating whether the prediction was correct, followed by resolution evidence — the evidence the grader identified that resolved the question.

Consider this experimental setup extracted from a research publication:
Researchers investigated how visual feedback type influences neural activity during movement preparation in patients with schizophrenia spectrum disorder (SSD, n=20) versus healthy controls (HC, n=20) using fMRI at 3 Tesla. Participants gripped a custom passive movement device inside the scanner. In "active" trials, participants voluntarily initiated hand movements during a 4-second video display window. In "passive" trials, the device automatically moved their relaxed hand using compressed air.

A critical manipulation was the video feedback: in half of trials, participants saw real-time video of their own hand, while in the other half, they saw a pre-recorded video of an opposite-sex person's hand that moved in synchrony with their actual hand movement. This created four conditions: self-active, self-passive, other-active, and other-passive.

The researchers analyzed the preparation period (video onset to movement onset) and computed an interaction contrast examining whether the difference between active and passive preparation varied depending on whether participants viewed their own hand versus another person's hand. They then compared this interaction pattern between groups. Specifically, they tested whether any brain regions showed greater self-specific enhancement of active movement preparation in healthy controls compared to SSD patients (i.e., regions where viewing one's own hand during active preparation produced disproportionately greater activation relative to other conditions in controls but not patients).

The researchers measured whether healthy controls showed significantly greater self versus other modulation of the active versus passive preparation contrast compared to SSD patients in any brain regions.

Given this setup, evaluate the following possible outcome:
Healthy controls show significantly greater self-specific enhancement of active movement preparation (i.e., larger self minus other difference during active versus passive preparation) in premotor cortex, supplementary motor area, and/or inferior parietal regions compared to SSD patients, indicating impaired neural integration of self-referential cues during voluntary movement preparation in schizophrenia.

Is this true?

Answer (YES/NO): NO